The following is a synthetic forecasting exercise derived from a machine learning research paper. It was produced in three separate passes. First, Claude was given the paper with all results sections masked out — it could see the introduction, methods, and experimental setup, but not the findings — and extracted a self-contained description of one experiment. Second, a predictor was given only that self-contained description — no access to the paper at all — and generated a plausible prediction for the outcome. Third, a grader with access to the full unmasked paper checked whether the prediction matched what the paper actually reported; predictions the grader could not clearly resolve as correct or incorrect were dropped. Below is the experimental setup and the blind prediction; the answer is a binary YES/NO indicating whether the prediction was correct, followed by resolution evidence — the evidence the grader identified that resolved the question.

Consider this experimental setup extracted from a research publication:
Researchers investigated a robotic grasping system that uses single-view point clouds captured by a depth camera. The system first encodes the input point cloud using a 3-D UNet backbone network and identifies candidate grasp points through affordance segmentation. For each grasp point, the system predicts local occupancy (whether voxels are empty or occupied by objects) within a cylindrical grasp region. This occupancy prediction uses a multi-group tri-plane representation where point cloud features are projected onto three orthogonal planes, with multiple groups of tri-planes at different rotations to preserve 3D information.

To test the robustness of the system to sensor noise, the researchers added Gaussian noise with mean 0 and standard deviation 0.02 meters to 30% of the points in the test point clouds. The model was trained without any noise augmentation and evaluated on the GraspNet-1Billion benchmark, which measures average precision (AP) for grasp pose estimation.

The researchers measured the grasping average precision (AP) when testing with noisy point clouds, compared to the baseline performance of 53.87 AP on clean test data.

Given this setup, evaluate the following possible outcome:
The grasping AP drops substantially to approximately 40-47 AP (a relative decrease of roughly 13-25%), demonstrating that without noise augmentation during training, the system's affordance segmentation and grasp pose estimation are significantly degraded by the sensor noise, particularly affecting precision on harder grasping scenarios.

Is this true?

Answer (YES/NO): NO